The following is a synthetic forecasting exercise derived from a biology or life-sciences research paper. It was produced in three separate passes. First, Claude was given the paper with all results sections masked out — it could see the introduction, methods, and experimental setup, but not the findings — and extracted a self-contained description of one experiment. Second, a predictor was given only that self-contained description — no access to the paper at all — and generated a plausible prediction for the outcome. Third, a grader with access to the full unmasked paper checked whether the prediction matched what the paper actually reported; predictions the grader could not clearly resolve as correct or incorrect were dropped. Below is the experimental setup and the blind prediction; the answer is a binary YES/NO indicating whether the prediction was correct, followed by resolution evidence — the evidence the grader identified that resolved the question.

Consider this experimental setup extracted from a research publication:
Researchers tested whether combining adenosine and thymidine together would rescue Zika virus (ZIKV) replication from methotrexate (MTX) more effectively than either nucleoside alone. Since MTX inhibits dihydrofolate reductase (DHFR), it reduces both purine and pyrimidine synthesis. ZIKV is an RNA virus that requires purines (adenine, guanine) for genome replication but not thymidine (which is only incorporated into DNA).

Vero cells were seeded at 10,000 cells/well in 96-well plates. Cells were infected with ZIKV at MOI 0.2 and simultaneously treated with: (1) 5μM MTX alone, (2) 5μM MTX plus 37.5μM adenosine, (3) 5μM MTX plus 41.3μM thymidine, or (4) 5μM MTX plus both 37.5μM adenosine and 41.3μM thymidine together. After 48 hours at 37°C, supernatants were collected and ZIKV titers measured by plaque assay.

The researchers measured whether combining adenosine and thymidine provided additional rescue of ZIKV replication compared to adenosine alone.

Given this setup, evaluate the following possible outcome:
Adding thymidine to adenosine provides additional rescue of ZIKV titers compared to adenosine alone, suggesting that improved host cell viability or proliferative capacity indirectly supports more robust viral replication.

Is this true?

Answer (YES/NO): NO